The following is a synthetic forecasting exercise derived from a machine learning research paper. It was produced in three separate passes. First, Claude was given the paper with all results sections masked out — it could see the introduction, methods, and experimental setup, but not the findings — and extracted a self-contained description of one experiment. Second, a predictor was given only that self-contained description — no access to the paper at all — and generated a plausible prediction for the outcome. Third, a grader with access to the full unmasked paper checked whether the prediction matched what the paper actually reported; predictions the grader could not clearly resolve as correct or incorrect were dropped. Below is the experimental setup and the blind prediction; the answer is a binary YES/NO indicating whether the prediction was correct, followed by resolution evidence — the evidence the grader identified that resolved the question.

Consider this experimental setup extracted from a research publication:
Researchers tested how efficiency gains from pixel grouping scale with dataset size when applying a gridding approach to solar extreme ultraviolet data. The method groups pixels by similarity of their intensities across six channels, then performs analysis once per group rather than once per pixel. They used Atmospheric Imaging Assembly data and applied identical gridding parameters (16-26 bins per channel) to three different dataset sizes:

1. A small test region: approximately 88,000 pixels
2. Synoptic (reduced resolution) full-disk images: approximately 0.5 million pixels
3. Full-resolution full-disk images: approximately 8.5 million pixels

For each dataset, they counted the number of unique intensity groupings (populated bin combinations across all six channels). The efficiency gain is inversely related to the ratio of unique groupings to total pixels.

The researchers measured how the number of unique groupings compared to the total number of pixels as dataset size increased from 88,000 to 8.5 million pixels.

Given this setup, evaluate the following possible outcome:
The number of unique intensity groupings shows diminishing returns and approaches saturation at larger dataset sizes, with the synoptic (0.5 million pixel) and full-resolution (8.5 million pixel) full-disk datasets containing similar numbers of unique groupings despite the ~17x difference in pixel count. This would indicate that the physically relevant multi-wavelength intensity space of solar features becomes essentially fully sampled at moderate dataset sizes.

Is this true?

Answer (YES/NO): NO